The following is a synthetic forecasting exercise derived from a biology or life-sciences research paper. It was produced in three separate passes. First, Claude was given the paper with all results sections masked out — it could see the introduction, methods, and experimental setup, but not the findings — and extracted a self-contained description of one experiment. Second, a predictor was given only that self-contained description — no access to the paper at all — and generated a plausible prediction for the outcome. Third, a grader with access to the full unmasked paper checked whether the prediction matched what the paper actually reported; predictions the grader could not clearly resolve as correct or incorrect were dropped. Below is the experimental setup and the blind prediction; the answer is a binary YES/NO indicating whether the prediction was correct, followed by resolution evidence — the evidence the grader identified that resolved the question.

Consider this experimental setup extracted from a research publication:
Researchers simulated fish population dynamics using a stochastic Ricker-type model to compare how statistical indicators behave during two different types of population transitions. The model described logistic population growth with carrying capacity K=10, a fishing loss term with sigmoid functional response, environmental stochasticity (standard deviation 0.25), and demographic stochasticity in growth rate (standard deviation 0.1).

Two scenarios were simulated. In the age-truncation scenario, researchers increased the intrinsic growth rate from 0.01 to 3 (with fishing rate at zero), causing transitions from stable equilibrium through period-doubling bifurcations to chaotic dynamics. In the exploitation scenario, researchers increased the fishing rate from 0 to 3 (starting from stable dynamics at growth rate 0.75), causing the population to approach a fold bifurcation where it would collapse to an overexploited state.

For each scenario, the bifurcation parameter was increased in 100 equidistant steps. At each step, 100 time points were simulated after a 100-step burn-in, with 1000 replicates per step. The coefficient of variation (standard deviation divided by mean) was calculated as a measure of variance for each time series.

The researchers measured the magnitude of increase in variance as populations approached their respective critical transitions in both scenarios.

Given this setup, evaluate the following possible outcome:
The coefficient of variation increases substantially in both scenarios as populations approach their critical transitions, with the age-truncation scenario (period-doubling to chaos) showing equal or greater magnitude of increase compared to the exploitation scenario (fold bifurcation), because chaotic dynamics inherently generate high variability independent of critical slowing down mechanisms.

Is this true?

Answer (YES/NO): YES